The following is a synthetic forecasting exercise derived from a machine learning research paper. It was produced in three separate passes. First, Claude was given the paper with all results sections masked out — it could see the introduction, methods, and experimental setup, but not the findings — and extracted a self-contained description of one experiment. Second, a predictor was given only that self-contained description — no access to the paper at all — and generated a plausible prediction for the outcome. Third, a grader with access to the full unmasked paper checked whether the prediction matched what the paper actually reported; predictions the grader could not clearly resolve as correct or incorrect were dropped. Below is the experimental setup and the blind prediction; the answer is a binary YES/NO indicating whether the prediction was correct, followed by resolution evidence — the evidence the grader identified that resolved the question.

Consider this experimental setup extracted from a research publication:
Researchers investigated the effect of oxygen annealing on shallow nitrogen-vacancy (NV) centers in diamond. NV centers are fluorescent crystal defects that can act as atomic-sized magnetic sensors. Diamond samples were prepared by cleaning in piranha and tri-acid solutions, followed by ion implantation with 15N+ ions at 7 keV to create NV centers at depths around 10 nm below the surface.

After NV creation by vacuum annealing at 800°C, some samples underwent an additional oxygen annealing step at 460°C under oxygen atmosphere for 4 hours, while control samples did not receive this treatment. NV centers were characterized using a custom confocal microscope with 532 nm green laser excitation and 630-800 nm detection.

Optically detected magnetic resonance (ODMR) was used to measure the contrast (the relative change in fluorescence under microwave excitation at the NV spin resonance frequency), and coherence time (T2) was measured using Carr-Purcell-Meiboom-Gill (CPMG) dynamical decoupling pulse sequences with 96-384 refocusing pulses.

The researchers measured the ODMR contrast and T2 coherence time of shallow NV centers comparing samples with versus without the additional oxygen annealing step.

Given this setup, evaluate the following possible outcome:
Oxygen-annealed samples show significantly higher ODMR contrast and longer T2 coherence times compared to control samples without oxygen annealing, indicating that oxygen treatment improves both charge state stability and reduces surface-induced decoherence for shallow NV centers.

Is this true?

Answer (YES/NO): YES